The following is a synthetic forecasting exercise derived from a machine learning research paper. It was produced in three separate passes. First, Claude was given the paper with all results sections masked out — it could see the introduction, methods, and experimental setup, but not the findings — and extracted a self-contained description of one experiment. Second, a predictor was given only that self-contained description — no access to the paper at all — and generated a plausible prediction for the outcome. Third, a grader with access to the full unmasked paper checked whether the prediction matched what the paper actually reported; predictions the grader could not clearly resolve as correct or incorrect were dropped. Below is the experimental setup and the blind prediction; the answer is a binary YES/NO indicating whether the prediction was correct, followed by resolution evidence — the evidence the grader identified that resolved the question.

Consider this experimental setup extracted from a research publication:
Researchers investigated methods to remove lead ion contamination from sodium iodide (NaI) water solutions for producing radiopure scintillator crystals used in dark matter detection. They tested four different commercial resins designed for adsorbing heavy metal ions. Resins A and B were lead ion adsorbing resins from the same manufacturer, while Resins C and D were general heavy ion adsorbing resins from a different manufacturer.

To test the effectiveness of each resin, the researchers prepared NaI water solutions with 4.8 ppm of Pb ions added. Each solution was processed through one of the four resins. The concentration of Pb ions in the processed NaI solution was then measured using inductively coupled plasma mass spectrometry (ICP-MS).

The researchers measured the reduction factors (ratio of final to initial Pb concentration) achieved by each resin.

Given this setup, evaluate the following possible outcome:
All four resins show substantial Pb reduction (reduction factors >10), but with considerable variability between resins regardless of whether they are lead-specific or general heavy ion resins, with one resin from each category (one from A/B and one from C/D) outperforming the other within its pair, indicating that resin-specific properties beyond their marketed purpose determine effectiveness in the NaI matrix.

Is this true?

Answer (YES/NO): NO